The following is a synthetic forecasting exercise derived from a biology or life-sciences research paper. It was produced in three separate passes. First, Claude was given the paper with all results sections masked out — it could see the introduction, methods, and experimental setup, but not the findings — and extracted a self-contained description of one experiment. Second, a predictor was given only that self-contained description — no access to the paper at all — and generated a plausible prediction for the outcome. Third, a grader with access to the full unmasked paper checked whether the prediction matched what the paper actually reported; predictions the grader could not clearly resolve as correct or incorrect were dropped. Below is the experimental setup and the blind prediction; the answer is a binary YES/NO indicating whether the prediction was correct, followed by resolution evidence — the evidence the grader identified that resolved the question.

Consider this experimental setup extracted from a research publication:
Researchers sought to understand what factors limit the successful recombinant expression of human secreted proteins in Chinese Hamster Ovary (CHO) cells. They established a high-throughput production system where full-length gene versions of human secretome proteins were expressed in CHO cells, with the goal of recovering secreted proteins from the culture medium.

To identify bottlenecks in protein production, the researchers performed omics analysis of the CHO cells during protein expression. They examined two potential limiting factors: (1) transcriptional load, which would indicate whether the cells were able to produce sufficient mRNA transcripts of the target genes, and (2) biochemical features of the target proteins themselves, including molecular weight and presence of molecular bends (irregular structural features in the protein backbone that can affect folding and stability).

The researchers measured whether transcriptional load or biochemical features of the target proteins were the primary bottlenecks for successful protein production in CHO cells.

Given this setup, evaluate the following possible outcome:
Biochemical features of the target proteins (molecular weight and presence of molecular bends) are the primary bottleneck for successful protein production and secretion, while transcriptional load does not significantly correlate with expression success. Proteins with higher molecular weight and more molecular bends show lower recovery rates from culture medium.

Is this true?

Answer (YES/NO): YES